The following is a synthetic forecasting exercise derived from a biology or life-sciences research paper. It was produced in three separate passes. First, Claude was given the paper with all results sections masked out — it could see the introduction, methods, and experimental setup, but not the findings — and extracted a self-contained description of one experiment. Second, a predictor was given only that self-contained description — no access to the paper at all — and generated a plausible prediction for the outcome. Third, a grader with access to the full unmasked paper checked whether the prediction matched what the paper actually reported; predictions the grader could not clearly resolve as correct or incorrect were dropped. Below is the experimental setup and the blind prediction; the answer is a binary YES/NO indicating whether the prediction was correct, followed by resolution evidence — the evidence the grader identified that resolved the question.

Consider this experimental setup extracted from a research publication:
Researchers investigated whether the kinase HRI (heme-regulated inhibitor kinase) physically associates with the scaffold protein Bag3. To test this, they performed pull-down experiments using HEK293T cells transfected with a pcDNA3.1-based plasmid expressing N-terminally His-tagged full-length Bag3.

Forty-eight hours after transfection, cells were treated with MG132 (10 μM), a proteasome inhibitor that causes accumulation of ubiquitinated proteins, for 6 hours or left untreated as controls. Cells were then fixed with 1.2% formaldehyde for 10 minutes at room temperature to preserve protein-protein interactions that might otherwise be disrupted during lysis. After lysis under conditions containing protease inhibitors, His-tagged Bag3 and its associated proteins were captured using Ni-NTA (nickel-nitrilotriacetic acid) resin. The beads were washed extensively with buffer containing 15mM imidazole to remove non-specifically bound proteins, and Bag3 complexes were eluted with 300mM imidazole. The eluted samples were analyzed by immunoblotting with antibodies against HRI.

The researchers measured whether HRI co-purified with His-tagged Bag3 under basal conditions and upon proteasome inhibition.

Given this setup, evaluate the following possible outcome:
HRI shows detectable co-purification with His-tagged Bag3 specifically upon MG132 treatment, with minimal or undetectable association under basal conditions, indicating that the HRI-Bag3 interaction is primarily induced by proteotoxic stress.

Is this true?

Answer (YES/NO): NO